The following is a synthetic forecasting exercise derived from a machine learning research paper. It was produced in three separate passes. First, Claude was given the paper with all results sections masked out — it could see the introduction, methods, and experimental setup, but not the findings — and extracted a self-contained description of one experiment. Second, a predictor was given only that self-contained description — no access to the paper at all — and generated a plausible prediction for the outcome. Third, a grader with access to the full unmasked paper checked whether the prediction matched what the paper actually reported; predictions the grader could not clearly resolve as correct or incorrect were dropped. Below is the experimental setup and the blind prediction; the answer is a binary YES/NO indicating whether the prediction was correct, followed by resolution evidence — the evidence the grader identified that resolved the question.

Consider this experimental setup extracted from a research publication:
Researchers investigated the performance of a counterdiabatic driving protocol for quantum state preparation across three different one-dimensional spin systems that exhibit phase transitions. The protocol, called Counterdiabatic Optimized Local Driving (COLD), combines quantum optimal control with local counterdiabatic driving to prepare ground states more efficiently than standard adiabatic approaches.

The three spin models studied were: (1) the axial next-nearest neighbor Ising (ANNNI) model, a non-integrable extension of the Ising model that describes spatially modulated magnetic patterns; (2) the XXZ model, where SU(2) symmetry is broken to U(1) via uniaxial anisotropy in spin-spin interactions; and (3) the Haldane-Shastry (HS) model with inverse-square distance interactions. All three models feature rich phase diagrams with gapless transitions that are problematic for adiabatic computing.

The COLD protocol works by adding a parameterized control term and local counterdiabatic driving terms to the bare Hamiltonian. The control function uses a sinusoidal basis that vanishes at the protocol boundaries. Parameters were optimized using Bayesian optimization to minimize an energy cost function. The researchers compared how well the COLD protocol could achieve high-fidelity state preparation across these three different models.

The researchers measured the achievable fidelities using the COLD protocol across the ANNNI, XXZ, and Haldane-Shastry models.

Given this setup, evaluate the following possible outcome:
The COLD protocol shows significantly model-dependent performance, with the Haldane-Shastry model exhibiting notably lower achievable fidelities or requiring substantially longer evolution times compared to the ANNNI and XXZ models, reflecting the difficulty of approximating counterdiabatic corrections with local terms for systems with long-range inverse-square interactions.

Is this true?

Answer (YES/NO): NO